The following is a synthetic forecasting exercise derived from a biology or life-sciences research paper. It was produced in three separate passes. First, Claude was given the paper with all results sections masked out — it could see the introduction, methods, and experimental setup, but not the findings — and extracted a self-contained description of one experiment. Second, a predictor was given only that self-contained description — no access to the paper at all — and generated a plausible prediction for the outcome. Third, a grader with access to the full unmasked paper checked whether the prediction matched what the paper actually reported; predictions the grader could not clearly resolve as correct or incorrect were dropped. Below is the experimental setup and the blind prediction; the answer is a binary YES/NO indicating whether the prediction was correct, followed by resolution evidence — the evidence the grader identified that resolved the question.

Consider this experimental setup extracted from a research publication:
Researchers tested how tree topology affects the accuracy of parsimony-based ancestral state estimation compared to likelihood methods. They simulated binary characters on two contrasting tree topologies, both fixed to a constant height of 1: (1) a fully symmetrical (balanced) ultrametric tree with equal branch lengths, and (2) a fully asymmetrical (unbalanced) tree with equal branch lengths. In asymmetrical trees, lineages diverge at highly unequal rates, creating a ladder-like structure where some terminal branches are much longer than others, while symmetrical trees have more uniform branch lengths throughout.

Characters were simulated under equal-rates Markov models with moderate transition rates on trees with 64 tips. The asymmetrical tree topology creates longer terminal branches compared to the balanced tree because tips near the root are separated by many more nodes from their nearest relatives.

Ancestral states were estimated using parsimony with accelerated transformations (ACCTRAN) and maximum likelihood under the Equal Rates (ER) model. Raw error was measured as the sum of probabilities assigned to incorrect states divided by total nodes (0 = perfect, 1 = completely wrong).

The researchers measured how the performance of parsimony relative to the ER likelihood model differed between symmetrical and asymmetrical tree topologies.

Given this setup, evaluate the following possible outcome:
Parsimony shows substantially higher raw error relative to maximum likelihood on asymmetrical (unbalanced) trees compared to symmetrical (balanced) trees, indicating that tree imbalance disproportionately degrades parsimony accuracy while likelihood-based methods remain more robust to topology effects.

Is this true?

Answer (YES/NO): NO